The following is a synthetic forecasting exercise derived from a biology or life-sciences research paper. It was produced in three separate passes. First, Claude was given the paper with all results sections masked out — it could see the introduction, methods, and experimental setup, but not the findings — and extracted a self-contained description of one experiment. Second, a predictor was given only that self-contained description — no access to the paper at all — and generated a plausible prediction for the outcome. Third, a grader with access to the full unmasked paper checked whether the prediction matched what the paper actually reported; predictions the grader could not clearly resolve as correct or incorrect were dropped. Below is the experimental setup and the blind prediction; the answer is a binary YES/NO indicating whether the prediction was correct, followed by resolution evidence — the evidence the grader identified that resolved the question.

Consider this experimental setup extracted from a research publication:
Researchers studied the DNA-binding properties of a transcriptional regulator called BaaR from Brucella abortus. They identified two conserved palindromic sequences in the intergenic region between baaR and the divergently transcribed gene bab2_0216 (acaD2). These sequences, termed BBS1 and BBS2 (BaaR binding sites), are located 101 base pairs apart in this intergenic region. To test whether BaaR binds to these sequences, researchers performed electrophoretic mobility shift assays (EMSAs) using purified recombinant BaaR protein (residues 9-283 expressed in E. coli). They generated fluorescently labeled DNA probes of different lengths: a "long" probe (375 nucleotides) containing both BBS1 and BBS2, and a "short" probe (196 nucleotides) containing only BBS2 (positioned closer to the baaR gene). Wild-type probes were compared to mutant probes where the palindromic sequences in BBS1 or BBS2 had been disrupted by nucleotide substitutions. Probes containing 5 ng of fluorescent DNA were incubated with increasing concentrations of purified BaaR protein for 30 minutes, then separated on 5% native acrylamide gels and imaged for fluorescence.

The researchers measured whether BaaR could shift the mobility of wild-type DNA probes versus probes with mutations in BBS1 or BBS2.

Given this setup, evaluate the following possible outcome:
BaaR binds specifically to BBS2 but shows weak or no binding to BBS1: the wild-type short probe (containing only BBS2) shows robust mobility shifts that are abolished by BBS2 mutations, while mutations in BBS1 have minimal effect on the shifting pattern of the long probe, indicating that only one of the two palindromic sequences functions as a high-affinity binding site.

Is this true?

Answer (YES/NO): YES